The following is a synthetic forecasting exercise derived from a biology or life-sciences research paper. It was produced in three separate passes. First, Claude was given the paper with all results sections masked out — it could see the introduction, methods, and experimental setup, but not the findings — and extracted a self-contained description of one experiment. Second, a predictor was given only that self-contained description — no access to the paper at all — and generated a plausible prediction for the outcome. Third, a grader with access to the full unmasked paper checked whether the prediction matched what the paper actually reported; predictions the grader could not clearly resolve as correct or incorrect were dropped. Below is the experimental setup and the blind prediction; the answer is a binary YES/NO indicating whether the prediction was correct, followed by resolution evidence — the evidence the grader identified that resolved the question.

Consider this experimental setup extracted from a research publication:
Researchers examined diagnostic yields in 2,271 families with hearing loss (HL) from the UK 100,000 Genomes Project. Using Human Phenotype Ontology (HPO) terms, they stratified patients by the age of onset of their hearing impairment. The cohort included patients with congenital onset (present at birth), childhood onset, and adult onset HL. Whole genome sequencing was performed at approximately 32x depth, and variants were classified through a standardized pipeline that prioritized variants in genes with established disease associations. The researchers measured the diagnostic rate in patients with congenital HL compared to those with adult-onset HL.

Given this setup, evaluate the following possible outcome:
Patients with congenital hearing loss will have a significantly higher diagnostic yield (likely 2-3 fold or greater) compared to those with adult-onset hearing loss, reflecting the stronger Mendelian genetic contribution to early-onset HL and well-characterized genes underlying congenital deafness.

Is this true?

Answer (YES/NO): YES